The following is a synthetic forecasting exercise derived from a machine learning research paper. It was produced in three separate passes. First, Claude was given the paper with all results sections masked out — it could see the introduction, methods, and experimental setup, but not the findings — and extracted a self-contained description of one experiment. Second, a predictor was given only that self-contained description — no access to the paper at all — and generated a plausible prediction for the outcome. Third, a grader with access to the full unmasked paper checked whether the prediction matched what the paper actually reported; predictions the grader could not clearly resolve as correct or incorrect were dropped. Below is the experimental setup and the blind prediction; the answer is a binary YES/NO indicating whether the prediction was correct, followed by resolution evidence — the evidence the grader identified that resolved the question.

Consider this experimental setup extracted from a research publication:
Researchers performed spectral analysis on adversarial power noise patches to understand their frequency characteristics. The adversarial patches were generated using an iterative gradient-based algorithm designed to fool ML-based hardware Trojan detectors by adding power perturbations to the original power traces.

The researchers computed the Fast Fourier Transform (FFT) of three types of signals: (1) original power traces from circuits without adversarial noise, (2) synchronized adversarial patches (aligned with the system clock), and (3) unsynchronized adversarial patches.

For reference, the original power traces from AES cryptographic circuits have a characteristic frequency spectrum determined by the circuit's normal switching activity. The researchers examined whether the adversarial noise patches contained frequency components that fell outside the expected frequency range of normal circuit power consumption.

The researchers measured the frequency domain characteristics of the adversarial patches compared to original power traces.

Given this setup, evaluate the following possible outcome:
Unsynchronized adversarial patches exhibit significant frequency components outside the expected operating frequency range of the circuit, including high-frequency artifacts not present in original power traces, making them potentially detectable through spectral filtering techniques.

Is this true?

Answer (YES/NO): YES